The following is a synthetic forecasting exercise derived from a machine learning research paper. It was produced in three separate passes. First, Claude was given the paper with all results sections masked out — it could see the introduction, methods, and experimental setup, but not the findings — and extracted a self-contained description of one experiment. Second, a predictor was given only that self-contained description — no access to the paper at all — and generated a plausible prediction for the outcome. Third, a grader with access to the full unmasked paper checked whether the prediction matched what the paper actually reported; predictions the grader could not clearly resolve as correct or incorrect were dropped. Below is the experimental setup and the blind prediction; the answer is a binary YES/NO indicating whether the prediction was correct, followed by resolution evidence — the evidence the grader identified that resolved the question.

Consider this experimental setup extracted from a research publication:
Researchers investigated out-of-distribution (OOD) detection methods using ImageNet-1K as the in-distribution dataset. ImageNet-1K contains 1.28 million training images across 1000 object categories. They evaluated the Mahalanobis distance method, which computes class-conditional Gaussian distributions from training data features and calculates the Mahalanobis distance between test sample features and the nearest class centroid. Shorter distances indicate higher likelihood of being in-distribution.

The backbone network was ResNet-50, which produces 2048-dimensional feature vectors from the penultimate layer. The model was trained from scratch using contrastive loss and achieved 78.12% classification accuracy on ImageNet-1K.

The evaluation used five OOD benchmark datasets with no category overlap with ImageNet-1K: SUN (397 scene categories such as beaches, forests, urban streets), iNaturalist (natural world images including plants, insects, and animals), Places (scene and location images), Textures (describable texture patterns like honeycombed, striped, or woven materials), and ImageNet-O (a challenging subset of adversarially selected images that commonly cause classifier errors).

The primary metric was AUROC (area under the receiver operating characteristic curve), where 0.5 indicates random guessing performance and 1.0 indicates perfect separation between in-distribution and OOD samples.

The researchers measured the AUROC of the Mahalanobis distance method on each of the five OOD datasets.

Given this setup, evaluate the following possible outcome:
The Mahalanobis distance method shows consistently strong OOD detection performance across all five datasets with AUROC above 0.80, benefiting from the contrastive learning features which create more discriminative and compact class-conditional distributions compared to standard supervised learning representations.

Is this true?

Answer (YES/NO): NO